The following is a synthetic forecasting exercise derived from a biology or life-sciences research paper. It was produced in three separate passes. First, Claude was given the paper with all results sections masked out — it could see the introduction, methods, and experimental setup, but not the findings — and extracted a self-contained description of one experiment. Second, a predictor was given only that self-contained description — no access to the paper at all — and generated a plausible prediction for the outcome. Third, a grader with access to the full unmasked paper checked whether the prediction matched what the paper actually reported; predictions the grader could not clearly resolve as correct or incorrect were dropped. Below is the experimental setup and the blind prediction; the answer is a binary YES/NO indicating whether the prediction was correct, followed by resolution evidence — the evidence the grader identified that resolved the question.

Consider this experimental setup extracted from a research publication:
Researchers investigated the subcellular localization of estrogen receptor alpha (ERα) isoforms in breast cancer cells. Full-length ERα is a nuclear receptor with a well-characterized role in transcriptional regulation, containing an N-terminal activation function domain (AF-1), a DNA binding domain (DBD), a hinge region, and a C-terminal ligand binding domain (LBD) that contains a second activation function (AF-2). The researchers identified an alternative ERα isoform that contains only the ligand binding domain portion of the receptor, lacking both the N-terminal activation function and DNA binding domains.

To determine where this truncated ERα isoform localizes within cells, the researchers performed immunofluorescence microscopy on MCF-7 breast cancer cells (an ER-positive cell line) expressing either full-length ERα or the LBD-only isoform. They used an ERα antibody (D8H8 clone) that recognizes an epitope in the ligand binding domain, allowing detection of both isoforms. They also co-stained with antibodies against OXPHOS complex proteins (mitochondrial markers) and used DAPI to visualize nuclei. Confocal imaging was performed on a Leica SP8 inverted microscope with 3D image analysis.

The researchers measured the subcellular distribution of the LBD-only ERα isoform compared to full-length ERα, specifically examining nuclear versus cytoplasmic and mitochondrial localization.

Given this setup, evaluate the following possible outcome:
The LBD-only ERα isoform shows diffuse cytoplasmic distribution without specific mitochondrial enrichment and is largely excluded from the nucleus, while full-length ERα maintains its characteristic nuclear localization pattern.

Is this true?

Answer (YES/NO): NO